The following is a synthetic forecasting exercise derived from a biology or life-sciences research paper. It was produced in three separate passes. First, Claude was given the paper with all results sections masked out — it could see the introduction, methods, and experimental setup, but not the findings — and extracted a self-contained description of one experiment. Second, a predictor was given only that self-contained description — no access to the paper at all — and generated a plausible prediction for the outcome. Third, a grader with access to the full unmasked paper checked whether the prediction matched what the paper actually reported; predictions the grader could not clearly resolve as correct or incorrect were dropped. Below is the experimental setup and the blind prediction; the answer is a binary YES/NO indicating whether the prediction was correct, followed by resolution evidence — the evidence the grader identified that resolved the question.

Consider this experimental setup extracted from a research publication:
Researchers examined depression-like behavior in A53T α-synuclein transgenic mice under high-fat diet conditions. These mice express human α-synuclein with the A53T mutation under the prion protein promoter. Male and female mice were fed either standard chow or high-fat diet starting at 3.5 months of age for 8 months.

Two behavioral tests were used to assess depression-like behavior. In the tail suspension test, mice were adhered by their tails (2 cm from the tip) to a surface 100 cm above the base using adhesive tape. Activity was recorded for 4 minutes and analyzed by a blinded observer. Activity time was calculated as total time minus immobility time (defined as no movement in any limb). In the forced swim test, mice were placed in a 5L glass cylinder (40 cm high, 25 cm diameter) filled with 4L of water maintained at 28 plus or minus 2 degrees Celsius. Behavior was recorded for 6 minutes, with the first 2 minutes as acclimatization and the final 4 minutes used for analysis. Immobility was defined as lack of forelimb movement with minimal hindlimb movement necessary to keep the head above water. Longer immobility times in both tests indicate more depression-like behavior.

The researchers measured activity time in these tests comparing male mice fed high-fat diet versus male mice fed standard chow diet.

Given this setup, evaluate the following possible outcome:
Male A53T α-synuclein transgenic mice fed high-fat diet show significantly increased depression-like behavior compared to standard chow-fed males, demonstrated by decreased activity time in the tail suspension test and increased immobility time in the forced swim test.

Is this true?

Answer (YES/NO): NO